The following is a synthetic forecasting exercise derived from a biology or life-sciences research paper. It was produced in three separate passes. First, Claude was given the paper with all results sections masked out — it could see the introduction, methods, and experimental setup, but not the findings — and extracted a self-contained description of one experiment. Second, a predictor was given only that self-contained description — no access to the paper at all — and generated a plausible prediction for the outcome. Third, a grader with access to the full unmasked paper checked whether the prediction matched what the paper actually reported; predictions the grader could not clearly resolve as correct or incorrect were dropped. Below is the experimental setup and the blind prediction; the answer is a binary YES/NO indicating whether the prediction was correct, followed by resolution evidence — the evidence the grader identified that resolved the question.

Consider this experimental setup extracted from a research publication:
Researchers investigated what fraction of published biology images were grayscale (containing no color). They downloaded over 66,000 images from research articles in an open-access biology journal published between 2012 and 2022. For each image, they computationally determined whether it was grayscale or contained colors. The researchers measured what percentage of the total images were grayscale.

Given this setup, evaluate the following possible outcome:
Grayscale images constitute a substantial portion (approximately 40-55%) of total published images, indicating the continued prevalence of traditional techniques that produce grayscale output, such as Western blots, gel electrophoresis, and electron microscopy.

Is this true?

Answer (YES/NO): NO